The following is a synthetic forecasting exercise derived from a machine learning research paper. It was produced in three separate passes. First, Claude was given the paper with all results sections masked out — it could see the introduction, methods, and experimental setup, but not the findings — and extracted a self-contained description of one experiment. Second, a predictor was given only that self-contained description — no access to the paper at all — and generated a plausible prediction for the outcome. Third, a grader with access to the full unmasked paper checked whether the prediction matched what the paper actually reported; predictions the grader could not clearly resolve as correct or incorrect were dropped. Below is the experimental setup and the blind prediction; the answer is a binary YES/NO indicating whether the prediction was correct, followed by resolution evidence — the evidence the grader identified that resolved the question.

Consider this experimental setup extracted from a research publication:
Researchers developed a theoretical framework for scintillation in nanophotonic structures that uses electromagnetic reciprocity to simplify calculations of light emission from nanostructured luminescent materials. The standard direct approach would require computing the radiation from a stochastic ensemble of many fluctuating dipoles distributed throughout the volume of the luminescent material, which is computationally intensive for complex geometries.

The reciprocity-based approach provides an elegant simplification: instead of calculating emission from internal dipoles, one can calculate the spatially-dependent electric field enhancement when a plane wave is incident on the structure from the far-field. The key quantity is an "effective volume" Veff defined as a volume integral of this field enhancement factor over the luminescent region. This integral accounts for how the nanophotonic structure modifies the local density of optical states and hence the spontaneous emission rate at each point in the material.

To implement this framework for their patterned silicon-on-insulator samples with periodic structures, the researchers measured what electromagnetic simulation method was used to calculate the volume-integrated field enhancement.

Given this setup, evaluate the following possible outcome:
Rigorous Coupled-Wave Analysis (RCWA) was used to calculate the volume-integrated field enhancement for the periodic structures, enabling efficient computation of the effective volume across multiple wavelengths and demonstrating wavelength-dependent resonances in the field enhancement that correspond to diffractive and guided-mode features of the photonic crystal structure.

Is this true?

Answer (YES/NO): YES